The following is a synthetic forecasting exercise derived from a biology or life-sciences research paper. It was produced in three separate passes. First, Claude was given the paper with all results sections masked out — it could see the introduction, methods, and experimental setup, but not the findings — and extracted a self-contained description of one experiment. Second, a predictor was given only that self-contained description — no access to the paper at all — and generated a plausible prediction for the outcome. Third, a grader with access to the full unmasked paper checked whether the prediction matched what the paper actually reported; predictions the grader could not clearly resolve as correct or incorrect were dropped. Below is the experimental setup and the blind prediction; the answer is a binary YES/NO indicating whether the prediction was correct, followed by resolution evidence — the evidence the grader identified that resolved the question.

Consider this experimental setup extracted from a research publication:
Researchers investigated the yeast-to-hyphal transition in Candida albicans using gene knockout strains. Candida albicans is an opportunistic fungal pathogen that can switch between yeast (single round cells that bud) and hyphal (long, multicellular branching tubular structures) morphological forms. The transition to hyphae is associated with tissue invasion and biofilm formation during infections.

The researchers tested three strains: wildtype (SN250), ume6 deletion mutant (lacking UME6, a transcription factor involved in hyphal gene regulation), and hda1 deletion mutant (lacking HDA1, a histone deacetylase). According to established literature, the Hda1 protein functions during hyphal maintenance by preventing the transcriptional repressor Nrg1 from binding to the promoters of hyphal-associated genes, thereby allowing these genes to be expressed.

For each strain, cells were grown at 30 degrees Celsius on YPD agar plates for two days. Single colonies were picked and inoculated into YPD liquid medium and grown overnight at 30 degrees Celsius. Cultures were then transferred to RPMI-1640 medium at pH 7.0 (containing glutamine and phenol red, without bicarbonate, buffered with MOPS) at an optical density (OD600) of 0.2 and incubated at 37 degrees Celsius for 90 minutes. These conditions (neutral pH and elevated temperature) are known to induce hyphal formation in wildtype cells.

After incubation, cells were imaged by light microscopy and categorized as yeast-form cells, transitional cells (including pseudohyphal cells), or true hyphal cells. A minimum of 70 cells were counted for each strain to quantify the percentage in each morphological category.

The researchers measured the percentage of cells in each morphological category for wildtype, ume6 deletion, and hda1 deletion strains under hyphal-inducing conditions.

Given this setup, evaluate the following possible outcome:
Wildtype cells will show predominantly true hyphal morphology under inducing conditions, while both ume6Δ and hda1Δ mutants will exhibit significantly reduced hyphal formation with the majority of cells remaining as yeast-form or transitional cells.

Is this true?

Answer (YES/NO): NO